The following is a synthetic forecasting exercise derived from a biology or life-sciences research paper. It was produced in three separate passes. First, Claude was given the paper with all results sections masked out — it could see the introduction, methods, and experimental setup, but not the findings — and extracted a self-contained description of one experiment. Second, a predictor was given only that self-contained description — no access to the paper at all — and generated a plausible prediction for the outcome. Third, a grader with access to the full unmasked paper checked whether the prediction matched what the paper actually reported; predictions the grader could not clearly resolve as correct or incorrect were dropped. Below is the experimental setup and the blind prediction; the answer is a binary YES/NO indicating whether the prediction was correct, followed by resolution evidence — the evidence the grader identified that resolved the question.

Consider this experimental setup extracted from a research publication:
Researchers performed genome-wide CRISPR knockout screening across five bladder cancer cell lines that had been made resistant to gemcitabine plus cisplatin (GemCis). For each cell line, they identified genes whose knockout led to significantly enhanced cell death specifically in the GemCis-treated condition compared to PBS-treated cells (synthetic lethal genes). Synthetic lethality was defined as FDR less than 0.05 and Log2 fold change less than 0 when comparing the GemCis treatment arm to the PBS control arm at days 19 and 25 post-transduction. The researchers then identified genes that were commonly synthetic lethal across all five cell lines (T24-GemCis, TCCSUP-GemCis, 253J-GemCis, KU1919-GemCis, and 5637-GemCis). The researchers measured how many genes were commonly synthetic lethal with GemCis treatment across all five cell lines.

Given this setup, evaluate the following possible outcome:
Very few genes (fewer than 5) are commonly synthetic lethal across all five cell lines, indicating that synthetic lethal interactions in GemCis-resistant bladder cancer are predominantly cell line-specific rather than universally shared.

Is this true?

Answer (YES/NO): NO